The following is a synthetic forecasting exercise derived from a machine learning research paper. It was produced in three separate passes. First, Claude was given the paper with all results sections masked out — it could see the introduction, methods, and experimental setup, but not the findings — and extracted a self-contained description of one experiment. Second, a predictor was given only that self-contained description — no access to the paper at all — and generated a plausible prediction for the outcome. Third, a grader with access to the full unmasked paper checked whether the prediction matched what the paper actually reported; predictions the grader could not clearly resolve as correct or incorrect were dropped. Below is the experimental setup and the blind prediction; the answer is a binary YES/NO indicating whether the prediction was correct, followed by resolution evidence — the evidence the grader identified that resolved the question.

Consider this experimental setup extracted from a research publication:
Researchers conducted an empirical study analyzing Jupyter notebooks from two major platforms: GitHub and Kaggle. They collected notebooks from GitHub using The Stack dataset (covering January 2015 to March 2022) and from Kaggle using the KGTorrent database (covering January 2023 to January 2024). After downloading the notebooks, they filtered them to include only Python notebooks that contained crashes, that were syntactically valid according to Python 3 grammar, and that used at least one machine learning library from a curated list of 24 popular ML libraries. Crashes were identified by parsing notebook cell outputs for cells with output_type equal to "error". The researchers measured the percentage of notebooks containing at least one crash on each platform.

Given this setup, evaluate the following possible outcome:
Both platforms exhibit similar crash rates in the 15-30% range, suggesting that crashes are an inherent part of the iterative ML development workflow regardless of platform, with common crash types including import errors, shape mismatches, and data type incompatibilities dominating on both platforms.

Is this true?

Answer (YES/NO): NO